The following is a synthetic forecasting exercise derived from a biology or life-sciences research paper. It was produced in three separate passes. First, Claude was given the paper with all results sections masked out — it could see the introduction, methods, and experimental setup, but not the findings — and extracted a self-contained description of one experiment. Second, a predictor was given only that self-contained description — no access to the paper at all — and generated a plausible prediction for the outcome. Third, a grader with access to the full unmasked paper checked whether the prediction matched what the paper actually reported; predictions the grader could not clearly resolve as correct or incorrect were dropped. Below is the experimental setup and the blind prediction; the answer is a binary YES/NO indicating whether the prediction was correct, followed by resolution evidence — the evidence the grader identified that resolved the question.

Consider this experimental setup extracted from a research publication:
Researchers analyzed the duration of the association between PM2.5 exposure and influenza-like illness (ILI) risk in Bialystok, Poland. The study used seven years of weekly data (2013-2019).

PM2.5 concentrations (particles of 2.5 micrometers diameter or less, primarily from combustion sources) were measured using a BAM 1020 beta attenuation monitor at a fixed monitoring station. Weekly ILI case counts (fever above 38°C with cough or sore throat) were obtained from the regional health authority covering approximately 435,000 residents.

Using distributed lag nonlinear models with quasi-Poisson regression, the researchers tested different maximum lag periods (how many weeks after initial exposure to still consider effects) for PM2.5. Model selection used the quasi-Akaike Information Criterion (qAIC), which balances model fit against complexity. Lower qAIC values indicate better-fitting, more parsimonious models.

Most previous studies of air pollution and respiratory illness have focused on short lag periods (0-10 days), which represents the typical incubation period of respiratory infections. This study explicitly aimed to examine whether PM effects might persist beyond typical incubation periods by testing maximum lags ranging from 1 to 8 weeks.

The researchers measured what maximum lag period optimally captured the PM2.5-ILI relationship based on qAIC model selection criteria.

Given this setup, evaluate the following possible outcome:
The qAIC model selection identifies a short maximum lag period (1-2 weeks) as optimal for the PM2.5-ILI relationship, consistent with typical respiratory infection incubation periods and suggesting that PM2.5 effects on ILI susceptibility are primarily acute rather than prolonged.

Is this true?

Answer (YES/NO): NO